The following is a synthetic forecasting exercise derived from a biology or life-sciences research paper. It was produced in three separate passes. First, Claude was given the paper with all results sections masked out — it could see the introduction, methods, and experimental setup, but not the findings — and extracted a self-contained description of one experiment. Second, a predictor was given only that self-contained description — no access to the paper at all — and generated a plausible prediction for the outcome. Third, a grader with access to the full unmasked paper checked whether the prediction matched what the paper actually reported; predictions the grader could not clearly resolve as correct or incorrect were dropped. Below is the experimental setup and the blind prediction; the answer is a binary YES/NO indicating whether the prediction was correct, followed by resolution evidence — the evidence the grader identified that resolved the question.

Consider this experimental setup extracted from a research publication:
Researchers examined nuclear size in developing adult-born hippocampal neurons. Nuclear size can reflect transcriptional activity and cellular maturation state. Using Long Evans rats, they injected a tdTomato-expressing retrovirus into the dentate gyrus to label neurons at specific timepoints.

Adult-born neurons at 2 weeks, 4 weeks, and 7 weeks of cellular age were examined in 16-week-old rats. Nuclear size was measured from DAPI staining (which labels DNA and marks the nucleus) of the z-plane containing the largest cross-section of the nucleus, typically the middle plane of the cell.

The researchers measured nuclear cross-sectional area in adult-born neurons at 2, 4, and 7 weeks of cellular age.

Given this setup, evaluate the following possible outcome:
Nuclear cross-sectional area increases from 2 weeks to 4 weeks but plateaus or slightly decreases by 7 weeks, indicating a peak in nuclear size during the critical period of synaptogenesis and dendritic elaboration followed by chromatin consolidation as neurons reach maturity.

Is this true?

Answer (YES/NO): NO